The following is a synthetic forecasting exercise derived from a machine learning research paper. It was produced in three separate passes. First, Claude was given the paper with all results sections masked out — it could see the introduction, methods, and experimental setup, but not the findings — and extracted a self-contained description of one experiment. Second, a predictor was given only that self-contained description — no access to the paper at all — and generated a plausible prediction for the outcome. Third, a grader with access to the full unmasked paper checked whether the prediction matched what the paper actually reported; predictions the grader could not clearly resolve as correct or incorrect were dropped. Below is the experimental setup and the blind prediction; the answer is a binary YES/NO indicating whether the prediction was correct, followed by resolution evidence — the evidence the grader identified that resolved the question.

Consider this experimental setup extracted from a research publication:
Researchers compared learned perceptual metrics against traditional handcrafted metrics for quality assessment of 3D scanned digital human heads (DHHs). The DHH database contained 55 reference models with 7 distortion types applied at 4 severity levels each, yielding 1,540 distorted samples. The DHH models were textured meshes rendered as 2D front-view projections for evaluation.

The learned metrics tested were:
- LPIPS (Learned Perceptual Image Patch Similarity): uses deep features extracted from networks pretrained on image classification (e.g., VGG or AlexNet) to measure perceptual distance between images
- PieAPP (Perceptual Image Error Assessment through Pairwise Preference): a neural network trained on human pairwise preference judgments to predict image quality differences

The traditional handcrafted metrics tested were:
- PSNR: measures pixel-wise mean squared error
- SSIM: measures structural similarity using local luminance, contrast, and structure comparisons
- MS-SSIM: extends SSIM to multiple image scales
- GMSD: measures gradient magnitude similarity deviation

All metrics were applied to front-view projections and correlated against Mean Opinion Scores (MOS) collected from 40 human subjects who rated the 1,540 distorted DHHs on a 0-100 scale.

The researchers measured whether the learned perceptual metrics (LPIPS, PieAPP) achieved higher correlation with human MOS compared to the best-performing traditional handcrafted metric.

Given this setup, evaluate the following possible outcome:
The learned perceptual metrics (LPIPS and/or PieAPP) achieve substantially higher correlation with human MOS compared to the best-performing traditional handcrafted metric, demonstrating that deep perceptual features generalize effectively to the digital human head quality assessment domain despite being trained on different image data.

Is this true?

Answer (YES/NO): YES